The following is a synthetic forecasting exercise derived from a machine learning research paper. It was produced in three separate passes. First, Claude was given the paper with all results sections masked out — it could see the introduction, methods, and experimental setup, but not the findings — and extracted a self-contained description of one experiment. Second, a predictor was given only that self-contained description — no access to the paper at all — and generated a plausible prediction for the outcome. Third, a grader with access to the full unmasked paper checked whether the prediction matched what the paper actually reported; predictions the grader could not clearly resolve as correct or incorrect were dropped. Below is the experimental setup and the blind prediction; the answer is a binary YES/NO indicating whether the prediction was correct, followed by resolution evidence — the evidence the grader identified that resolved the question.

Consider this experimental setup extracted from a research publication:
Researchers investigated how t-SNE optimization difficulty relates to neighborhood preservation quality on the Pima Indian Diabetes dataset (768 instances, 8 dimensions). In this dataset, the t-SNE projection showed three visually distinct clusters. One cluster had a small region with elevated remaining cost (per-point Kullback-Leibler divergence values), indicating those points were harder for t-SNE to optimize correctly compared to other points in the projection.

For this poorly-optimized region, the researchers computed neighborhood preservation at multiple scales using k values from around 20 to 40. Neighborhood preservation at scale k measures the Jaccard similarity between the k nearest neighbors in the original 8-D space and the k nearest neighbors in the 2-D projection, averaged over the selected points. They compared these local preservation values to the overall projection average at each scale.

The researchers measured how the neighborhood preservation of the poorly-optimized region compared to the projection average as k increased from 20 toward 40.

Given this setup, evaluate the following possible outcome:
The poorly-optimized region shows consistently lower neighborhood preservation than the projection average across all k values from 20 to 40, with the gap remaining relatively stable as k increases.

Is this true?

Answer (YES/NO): NO